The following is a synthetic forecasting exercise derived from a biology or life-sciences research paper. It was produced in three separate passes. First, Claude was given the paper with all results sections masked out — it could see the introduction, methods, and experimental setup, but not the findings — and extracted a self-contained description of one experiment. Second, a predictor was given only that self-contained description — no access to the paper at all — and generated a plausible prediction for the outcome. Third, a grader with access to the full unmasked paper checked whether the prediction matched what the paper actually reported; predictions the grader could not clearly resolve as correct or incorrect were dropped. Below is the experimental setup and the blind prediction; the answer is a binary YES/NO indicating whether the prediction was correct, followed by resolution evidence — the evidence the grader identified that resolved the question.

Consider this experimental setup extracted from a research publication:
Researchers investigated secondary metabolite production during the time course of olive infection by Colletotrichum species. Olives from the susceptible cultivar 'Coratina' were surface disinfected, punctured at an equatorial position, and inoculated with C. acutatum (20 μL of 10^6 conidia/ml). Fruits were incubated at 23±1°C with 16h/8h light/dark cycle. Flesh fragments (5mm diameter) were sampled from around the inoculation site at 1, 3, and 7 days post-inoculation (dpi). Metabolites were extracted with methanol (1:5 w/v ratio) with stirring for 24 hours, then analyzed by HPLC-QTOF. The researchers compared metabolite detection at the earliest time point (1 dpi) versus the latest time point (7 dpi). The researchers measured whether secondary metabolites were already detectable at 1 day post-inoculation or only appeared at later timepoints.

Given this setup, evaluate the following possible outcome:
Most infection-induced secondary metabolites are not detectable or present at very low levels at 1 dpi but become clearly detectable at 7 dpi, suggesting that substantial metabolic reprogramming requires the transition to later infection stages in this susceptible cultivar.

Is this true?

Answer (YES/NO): YES